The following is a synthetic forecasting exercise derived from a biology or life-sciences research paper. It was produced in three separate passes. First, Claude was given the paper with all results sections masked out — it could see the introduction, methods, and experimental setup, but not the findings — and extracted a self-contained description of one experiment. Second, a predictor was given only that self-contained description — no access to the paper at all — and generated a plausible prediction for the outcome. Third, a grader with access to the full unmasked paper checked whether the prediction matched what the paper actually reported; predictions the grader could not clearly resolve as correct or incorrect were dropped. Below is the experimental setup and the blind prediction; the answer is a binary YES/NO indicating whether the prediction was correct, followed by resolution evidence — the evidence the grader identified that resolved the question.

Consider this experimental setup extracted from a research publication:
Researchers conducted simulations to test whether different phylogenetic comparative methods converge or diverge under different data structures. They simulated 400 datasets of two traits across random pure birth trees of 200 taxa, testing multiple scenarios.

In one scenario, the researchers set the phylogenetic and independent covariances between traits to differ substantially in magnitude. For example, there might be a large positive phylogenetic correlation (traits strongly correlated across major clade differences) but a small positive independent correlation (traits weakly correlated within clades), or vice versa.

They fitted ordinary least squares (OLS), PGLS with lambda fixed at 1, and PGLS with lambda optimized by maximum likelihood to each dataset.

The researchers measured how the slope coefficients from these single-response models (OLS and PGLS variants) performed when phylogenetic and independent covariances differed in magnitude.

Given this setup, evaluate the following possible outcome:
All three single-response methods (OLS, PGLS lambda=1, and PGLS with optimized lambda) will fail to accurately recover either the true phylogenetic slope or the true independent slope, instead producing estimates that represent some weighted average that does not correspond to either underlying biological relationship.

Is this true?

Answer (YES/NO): NO